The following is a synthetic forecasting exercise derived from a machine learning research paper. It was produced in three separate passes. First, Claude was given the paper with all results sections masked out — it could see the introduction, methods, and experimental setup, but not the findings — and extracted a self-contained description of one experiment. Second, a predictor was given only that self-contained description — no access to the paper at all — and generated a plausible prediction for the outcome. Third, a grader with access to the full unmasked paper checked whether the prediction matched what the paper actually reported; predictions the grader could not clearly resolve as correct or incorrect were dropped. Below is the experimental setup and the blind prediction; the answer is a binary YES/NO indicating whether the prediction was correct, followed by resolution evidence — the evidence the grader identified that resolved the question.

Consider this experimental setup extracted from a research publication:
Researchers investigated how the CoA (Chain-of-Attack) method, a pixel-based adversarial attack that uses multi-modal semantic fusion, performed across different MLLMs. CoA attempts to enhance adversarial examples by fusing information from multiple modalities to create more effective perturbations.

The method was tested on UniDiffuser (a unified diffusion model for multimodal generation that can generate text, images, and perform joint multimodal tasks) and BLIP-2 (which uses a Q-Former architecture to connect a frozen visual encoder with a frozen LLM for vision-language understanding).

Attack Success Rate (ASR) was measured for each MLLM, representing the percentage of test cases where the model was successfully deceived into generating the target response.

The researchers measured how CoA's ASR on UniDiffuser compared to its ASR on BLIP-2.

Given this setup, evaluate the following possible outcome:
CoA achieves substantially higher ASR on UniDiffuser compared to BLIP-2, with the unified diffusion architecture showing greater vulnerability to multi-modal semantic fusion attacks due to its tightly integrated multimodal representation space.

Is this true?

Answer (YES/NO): YES